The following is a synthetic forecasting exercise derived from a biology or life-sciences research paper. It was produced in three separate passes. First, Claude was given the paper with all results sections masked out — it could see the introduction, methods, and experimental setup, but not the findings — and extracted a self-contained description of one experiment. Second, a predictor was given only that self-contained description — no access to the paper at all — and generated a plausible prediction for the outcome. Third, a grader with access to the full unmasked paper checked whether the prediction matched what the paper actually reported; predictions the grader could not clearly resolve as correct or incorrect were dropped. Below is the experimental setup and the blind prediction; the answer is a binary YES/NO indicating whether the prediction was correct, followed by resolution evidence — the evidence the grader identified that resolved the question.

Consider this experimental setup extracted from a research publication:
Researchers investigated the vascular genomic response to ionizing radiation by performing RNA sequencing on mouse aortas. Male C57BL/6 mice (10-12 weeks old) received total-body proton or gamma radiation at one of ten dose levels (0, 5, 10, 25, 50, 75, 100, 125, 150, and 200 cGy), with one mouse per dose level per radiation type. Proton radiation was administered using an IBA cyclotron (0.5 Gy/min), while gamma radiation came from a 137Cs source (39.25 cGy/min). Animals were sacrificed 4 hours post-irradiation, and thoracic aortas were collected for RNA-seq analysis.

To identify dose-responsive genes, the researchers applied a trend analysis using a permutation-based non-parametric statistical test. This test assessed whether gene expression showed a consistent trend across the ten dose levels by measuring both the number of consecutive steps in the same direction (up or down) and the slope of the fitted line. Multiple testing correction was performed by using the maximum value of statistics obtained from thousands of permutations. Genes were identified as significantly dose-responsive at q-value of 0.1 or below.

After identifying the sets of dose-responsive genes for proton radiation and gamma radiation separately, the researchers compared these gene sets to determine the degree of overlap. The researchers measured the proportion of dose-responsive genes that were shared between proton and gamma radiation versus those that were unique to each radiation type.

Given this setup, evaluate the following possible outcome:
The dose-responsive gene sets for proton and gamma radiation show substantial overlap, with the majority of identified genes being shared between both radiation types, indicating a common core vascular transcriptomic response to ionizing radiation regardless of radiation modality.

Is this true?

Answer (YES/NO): NO